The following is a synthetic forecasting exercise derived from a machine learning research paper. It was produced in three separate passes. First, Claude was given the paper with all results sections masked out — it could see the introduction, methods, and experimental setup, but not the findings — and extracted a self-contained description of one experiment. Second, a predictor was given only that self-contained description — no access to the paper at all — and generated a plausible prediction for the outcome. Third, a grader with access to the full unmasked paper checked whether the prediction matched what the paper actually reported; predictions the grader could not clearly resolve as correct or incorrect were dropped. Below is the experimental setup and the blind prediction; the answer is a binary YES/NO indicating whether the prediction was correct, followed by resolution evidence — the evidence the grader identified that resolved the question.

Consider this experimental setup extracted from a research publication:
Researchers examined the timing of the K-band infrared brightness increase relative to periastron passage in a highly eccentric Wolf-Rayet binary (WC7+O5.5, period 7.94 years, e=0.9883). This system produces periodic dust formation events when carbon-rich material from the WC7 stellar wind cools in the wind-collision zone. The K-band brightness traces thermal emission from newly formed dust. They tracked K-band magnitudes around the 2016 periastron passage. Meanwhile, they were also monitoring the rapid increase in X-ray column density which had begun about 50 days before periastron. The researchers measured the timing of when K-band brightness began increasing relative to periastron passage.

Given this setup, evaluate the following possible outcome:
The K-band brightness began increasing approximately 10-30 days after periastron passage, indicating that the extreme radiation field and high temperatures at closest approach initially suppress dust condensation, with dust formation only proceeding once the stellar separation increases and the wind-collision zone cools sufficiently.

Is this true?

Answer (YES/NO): NO